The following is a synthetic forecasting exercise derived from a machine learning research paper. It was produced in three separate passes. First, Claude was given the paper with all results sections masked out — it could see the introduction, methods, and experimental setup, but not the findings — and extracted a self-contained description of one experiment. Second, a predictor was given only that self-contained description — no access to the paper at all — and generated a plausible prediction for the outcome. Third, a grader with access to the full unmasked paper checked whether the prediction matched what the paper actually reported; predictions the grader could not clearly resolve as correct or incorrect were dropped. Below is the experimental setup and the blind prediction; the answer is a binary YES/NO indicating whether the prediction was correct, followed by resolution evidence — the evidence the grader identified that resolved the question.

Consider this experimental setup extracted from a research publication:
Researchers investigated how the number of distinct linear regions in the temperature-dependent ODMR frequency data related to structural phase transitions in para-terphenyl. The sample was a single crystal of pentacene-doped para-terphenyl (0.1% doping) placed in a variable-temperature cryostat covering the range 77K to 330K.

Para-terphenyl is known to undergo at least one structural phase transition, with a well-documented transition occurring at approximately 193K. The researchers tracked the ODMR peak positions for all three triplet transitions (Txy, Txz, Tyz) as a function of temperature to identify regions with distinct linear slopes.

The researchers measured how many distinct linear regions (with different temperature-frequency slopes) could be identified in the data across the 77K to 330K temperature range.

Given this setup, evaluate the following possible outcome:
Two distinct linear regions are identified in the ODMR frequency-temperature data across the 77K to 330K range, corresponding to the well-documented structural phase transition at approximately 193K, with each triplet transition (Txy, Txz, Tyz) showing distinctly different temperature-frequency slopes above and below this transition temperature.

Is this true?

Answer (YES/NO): NO